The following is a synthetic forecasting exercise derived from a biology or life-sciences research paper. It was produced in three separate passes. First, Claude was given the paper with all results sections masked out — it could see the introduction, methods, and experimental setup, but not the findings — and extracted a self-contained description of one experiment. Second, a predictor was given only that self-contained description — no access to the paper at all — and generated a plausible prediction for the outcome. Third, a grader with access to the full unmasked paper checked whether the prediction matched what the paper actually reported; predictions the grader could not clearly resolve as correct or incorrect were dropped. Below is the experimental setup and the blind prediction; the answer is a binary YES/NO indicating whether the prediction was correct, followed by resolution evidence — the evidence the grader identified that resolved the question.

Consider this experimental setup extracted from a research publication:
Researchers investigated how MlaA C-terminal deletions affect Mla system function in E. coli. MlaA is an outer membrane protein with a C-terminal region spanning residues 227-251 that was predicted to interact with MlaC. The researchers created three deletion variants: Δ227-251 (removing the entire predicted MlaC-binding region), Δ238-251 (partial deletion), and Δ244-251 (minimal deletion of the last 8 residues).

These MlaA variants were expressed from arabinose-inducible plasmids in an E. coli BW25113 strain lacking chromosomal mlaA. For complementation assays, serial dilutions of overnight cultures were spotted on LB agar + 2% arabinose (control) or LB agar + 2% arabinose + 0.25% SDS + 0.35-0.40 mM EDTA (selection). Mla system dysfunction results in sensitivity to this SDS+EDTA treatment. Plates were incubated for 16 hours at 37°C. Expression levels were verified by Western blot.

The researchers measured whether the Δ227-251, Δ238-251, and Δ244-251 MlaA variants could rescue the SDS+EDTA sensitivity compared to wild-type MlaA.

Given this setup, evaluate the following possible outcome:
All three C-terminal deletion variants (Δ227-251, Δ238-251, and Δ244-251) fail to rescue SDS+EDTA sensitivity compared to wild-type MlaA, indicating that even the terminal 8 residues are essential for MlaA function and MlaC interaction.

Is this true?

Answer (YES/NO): YES